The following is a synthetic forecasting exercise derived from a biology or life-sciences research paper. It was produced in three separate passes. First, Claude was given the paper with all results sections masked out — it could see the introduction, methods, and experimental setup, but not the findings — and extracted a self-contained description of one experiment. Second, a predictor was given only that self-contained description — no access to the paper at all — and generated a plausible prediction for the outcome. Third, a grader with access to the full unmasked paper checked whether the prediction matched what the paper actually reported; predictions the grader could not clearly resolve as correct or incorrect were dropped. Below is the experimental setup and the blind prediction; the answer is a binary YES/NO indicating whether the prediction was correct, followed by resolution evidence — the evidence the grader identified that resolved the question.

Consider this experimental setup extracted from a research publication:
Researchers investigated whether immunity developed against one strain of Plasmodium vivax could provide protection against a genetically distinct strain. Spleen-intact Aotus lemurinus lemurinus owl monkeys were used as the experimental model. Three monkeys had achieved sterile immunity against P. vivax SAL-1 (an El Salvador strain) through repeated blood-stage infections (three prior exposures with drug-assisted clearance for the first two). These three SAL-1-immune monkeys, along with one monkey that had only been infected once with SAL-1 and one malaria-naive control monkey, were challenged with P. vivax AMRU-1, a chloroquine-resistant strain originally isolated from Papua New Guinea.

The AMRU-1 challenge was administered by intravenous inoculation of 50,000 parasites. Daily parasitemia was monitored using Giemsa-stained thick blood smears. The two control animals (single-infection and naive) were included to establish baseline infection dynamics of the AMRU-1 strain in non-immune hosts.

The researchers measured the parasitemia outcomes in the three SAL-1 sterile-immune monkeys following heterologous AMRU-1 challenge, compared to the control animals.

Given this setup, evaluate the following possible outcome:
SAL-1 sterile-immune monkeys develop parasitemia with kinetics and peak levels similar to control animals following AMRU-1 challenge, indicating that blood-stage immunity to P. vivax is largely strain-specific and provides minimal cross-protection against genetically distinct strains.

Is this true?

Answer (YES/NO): NO